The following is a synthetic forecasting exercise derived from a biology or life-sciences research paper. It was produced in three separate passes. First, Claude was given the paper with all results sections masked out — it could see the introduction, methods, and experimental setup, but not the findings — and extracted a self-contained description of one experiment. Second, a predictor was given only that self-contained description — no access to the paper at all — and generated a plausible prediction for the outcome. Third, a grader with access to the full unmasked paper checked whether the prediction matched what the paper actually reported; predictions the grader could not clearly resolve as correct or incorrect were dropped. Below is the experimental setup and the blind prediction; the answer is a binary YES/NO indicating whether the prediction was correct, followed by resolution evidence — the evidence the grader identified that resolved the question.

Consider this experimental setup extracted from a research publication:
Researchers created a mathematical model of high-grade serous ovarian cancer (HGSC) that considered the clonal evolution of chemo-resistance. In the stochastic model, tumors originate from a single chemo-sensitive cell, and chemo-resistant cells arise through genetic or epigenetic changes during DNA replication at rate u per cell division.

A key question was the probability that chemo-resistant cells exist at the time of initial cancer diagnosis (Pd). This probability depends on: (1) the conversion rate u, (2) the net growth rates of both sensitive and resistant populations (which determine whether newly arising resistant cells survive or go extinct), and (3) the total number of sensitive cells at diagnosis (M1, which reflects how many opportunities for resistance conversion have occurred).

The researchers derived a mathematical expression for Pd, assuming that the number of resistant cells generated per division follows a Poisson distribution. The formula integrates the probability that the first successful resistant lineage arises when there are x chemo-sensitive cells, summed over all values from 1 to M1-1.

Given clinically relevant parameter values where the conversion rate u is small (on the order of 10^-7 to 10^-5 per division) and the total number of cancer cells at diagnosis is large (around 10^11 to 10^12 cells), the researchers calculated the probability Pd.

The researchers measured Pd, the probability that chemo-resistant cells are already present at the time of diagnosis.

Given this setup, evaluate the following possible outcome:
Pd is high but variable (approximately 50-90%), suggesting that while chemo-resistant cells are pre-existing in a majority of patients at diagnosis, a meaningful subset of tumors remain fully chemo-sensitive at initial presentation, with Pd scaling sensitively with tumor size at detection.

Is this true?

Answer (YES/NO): NO